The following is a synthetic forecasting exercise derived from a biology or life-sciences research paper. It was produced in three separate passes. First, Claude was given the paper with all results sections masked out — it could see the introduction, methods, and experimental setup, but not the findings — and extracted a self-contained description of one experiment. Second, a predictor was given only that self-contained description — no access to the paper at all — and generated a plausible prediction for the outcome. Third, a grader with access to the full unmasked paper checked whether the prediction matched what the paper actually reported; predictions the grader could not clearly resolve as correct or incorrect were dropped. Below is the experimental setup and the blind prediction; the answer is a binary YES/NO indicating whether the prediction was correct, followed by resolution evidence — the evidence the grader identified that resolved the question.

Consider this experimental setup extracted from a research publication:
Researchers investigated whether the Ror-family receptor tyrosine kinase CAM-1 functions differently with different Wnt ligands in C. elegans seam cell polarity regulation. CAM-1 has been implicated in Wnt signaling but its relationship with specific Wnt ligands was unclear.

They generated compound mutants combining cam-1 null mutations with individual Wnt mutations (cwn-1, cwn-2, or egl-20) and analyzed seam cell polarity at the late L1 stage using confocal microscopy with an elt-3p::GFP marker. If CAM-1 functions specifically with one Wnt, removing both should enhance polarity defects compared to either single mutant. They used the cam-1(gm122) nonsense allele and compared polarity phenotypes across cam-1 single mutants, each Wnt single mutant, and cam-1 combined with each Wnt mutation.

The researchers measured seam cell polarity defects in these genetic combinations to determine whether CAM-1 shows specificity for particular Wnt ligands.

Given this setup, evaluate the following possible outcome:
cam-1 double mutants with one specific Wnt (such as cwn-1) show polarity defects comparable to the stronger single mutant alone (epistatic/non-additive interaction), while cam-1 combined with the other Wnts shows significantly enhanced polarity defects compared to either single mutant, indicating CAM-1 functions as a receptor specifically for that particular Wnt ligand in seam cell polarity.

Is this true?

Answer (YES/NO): NO